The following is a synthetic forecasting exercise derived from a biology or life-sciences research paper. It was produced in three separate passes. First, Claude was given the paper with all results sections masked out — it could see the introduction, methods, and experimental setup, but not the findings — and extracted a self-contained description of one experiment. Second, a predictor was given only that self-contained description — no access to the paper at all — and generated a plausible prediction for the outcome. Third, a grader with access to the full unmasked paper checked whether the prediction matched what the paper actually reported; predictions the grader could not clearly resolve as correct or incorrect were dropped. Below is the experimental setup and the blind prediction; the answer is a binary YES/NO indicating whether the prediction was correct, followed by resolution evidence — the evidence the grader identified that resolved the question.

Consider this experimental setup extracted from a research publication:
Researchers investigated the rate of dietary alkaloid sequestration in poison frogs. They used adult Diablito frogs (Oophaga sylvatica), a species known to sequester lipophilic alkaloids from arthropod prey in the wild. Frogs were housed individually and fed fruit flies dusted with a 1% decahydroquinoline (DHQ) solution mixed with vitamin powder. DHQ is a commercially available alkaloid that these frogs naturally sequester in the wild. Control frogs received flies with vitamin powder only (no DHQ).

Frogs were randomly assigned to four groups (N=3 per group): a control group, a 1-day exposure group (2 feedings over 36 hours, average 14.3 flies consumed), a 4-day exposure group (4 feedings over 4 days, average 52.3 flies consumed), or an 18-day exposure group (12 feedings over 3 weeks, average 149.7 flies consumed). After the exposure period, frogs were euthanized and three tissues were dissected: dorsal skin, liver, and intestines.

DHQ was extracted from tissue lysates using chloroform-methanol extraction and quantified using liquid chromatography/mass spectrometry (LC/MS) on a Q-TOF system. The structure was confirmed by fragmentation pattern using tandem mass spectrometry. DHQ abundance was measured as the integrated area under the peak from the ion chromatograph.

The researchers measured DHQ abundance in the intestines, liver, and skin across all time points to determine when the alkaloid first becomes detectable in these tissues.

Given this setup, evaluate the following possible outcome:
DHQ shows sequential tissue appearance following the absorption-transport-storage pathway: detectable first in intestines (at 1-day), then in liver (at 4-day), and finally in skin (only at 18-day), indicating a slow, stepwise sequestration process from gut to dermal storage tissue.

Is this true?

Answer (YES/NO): NO